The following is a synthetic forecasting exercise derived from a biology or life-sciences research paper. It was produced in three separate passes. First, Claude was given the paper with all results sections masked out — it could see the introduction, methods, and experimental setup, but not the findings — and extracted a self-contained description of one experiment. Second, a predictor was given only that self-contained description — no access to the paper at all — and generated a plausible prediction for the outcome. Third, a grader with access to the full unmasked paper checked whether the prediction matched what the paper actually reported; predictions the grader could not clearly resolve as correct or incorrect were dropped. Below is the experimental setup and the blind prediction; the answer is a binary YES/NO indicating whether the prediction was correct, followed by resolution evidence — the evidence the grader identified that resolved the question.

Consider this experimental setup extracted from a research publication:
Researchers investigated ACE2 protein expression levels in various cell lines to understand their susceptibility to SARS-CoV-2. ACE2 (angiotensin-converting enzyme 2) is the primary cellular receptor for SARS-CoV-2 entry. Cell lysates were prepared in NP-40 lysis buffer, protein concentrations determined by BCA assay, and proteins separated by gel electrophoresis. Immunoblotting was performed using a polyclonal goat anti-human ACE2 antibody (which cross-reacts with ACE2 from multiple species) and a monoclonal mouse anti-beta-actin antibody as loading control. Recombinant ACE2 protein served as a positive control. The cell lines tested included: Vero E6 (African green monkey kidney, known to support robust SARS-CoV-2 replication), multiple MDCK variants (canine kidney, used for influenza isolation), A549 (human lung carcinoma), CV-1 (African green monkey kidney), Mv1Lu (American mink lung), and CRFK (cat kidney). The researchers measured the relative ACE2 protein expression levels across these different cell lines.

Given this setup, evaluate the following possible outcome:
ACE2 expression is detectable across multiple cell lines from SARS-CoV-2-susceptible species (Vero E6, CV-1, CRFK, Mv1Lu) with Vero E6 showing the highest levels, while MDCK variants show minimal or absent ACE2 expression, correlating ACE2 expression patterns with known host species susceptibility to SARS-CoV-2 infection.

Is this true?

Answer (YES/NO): NO